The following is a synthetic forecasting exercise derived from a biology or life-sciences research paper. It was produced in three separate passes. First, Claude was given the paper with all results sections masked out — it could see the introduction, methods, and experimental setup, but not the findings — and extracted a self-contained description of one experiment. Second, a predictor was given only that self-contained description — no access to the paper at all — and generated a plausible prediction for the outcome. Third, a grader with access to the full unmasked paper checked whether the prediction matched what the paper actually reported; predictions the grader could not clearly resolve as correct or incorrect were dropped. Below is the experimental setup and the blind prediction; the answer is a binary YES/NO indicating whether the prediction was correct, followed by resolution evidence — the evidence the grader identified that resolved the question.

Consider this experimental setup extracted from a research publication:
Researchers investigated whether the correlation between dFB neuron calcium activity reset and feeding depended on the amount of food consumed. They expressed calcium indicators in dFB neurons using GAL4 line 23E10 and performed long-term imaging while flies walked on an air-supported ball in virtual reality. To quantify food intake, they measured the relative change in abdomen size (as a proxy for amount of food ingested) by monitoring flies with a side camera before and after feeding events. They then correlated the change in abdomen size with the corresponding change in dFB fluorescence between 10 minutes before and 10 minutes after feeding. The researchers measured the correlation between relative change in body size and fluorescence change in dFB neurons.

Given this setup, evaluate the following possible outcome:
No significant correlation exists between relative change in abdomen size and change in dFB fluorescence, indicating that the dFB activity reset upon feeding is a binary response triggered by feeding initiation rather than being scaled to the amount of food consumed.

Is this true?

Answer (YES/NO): NO